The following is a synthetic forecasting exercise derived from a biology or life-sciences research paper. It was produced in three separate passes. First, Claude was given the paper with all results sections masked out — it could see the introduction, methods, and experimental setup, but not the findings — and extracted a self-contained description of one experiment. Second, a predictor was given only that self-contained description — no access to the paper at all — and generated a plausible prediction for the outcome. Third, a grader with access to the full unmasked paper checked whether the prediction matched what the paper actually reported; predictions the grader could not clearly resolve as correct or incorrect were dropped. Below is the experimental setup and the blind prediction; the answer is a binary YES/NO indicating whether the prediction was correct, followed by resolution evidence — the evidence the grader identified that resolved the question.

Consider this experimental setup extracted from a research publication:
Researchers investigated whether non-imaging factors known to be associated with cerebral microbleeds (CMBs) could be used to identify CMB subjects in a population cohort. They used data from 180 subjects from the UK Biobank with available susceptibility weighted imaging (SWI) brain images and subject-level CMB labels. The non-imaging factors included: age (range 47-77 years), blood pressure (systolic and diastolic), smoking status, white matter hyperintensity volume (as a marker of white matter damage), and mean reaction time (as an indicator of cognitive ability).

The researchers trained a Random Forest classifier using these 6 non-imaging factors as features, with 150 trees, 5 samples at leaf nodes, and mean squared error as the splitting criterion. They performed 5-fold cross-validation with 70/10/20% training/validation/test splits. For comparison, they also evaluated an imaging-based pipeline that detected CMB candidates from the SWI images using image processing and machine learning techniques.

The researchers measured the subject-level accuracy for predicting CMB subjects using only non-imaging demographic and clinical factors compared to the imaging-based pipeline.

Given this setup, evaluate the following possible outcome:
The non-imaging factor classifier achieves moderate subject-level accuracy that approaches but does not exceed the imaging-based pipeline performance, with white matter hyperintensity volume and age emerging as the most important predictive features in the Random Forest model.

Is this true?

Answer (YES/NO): NO